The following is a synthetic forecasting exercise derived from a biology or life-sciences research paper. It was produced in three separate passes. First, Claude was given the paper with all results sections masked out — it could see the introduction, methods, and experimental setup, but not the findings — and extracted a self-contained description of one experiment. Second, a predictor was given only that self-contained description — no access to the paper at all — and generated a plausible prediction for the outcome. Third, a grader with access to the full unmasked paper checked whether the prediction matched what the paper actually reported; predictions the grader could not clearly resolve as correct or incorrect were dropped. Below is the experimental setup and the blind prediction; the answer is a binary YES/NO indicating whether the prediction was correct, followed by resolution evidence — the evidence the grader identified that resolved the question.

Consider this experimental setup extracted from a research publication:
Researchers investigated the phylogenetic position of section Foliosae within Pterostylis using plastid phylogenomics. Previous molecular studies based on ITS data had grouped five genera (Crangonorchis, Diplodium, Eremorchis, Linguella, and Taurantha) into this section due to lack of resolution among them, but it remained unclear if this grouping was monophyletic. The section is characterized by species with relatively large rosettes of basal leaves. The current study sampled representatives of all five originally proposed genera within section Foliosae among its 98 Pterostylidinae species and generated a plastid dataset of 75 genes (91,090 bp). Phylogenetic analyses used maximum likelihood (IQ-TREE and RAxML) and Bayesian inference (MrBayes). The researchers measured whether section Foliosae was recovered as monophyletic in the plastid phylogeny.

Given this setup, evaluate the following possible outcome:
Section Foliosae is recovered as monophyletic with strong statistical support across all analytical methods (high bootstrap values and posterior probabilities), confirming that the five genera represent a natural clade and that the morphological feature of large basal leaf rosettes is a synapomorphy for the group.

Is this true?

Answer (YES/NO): NO